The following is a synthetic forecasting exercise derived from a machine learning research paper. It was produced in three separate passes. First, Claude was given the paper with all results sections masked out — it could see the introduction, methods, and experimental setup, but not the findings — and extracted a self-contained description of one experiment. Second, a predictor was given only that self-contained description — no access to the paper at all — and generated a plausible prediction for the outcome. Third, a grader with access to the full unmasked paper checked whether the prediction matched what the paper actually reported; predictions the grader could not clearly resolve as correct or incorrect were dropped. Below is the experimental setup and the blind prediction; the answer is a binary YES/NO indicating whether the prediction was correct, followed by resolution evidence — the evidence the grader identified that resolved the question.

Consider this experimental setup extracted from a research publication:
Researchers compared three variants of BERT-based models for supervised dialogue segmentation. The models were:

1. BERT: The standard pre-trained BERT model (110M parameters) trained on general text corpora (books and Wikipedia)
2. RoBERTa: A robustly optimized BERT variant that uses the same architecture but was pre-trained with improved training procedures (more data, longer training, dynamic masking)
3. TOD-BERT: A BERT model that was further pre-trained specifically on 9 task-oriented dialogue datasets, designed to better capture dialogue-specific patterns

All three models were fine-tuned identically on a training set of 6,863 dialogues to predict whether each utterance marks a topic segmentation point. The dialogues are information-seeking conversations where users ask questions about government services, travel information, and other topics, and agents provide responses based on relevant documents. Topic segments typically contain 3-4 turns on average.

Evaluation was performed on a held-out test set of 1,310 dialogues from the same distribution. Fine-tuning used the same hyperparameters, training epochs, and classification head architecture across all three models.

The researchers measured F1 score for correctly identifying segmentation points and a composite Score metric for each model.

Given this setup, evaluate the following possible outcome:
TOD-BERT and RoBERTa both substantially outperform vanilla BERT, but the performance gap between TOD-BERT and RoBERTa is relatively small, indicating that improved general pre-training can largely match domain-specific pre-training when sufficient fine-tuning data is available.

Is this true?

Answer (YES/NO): NO